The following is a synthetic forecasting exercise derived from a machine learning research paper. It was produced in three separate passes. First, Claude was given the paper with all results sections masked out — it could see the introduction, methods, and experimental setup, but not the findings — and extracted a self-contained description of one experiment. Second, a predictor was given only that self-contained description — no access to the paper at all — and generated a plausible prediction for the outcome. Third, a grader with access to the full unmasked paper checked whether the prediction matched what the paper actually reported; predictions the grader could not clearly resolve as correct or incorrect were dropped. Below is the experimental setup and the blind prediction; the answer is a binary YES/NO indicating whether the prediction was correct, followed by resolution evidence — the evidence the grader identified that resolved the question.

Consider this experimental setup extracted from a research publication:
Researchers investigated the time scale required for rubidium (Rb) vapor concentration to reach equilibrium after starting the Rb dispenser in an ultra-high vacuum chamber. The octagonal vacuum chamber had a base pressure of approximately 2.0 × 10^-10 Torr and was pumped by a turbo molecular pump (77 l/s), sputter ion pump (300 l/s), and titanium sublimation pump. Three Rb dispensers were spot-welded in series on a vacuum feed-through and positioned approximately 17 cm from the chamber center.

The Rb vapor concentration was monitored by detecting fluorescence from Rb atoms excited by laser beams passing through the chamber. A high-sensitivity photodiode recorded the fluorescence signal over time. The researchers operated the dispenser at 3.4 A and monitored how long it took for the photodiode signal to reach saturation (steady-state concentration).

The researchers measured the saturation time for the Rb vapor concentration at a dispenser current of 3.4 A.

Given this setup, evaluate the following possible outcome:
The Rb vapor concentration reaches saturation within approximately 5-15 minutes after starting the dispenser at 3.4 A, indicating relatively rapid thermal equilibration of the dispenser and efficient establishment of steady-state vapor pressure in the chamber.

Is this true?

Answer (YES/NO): NO